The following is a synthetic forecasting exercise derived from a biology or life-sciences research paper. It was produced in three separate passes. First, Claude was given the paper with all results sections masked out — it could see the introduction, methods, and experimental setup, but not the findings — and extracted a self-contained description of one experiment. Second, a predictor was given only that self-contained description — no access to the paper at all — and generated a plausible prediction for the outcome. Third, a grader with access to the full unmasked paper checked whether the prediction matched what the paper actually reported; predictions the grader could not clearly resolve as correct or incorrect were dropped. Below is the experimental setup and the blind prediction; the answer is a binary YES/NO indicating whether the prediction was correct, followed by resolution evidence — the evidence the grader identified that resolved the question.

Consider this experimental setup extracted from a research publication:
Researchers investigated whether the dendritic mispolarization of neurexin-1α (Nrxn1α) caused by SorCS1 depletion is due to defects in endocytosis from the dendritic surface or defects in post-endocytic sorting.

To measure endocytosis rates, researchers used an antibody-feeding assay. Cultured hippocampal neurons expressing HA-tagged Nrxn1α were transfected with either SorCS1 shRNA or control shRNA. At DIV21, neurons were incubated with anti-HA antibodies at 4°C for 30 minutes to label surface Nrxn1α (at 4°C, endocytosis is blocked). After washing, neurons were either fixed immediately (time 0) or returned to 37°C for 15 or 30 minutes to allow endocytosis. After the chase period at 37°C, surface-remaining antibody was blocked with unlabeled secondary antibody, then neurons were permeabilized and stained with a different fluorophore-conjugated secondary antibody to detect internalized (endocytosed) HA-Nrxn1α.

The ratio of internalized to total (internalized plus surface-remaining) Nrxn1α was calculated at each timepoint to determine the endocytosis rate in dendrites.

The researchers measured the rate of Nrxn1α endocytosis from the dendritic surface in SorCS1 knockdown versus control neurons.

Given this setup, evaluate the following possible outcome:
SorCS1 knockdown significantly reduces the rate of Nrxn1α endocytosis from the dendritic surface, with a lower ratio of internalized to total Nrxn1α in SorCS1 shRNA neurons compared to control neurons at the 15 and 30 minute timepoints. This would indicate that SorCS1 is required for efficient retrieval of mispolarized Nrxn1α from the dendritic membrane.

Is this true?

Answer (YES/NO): NO